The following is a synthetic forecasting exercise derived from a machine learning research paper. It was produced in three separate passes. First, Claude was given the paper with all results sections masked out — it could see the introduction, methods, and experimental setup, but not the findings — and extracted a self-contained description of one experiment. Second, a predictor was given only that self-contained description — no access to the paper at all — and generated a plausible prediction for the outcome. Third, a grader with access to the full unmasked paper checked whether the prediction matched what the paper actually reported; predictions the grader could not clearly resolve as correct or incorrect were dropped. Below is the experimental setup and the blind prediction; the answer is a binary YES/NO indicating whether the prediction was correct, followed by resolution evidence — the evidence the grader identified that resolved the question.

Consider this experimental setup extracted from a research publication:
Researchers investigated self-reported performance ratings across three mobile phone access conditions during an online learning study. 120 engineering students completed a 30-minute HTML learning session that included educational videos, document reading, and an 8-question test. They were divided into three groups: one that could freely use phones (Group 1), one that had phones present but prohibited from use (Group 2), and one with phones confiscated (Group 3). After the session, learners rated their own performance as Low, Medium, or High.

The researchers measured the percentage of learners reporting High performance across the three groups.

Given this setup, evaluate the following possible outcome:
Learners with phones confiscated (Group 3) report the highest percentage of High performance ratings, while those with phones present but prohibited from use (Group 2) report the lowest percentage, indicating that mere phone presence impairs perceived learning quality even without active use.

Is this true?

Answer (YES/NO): YES